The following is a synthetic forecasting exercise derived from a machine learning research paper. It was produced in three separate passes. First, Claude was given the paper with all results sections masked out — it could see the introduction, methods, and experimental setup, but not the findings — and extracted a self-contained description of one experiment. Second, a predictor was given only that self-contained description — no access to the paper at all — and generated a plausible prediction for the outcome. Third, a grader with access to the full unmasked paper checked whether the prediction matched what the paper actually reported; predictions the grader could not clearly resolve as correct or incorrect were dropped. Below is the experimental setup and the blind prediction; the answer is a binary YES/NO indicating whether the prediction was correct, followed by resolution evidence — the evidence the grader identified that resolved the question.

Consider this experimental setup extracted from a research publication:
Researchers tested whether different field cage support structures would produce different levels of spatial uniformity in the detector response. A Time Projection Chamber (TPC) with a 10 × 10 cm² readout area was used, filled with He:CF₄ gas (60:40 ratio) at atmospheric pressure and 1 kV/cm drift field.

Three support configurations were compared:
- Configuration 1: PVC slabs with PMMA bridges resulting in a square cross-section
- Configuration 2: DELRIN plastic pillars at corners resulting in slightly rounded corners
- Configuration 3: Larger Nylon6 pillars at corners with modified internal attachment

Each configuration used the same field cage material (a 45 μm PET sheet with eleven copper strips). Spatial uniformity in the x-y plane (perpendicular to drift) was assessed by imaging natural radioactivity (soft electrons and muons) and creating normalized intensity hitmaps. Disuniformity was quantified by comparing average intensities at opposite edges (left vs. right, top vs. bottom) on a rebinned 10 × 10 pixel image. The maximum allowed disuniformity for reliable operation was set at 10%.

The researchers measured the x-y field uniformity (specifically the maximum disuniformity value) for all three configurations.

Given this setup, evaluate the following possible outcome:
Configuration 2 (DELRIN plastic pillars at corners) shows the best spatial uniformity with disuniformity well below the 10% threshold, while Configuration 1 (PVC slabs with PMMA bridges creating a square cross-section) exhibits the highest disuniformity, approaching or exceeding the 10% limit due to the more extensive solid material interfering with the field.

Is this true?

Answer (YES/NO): NO